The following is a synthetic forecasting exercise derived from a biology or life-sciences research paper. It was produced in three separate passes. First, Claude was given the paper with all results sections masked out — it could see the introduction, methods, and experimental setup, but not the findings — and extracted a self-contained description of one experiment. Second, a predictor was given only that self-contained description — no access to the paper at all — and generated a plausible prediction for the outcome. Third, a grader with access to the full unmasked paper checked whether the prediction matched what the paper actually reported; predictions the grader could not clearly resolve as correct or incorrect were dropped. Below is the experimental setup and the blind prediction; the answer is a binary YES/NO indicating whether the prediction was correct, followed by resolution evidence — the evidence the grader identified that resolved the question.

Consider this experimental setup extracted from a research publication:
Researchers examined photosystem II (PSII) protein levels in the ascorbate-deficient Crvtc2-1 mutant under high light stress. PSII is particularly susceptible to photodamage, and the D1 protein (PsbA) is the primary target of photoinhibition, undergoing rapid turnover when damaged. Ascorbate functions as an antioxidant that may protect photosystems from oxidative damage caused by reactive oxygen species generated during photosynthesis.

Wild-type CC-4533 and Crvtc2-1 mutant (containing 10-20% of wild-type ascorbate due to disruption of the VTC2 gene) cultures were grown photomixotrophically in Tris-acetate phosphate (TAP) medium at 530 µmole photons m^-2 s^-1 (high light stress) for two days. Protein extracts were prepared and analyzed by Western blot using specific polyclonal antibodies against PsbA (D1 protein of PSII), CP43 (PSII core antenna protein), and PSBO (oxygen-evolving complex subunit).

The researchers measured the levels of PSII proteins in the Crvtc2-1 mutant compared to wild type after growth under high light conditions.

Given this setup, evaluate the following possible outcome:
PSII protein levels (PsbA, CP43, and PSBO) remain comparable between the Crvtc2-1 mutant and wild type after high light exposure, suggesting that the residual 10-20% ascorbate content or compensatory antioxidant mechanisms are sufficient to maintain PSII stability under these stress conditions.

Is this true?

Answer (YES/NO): YES